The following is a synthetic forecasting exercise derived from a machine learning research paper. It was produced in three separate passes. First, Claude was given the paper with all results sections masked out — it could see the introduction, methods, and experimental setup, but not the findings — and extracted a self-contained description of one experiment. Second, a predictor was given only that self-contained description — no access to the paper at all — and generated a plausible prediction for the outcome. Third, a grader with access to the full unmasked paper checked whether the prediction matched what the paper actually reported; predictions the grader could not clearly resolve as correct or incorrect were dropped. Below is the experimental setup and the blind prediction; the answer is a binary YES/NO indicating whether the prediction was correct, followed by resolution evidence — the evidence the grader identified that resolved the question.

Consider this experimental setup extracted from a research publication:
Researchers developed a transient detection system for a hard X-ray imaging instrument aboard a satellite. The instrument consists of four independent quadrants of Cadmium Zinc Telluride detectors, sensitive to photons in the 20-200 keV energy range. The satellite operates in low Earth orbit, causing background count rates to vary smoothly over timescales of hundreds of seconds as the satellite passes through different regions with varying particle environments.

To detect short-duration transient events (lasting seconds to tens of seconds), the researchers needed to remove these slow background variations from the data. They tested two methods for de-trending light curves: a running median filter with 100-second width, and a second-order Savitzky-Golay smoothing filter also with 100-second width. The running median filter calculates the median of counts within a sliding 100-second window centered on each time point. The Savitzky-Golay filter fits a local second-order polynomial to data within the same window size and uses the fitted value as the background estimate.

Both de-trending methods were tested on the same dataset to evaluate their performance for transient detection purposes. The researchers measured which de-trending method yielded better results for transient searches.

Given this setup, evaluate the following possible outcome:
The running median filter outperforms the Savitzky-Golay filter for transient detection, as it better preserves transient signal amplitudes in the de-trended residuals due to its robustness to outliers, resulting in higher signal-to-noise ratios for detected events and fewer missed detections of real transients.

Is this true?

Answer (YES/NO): NO